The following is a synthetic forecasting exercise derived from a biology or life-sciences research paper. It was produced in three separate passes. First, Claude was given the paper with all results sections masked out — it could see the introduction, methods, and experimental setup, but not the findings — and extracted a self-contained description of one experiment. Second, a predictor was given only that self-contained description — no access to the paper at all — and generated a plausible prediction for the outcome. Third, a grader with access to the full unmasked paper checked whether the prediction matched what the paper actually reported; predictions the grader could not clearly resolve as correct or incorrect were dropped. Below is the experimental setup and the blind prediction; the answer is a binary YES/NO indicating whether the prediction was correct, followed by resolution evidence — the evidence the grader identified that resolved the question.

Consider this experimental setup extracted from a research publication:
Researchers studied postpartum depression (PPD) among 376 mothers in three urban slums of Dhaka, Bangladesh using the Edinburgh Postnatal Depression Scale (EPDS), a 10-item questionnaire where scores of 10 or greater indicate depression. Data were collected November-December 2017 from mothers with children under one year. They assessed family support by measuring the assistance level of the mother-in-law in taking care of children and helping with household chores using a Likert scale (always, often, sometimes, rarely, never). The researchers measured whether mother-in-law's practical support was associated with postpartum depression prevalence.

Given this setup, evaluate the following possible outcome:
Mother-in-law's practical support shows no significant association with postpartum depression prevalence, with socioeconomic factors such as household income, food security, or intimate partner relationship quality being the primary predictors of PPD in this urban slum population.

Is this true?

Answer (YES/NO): NO